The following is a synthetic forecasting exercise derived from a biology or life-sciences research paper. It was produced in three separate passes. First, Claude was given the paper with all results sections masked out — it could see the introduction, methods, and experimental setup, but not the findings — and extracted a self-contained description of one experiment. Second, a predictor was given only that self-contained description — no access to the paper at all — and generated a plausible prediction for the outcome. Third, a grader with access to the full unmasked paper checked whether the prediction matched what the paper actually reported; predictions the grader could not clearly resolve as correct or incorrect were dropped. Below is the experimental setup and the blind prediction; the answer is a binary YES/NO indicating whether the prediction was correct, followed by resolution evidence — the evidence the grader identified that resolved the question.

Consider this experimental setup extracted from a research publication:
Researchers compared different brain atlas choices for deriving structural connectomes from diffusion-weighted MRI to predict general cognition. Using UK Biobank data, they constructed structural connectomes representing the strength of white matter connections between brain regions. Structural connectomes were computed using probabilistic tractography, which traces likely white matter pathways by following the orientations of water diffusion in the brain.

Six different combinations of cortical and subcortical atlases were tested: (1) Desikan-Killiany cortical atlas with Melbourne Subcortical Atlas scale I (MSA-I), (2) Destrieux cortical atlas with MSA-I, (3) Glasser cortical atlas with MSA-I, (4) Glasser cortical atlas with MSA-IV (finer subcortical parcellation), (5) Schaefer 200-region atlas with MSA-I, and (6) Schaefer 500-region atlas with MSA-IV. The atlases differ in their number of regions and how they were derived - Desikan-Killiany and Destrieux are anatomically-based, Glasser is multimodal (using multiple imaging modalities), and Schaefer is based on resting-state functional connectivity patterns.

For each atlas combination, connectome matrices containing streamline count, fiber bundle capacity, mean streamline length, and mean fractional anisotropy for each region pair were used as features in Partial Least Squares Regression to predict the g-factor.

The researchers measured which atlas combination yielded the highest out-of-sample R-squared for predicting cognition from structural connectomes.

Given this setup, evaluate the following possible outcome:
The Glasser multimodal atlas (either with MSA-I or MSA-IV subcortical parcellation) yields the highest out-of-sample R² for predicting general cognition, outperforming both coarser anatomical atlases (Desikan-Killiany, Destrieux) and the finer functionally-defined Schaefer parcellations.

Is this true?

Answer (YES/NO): NO